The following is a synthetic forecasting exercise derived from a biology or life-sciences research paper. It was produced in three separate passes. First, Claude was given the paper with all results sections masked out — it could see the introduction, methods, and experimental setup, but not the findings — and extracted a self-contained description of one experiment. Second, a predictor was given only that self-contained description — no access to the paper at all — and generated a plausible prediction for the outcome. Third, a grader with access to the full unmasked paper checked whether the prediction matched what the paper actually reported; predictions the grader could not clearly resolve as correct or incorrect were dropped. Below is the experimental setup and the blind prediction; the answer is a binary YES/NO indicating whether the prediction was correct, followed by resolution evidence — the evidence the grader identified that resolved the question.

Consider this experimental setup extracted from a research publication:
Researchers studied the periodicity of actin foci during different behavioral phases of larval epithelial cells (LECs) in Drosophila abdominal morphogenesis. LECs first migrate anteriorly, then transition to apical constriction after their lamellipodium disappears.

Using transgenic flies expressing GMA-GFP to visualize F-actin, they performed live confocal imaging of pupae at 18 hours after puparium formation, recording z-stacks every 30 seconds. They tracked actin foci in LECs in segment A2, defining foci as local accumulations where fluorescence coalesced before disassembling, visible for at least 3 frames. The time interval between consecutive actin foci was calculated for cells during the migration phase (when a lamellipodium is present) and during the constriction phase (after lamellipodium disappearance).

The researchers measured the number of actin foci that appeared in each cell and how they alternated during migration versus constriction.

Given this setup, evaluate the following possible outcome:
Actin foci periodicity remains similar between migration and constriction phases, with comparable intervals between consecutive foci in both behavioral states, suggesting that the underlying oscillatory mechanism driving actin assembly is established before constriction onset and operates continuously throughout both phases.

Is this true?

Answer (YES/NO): YES